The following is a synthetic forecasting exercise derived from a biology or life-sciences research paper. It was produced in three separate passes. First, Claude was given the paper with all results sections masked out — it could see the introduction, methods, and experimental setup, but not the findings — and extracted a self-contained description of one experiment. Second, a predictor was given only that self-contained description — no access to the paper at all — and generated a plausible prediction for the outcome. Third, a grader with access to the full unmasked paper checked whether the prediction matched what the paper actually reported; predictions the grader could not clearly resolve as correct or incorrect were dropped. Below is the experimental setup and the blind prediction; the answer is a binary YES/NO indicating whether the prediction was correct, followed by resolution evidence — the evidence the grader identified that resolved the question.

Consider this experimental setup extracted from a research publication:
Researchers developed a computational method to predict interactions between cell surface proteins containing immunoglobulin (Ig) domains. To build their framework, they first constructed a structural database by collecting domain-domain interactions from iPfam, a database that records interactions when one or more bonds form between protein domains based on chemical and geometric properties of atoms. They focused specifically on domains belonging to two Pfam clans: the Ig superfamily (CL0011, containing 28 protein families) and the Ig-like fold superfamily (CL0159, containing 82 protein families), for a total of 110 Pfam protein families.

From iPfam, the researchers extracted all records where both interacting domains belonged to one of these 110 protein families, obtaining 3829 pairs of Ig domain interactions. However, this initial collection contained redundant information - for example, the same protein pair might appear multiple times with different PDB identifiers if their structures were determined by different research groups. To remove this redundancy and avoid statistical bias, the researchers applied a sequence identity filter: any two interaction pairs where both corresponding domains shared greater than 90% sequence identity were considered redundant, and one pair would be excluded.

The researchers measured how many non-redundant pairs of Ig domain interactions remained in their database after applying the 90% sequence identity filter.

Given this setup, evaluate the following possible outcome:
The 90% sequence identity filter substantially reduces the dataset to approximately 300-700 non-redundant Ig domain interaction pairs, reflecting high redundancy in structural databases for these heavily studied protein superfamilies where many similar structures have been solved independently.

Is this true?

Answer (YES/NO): NO